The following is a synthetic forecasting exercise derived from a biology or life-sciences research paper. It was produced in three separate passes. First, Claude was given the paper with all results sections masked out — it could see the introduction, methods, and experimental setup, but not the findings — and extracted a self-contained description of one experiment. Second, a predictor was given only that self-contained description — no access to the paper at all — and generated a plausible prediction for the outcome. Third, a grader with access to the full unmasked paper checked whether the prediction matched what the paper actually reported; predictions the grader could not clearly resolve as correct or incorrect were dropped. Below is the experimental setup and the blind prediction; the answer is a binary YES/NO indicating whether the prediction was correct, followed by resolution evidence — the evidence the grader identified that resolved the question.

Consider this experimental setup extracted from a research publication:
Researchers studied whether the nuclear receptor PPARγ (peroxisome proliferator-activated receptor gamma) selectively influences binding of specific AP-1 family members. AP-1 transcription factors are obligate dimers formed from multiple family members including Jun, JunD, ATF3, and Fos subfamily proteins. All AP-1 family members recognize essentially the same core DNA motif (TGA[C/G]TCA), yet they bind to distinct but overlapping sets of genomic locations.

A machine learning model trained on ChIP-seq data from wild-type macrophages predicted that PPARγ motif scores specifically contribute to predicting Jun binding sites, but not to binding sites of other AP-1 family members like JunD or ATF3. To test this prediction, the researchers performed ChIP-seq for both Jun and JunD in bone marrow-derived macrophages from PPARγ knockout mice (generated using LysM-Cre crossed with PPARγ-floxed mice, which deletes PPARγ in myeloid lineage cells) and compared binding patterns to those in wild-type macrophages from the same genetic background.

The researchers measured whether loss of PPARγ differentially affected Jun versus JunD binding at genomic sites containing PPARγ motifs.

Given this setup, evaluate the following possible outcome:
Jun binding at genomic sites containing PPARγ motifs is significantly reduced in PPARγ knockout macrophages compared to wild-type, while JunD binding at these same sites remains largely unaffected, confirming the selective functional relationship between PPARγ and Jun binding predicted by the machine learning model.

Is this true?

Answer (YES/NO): YES